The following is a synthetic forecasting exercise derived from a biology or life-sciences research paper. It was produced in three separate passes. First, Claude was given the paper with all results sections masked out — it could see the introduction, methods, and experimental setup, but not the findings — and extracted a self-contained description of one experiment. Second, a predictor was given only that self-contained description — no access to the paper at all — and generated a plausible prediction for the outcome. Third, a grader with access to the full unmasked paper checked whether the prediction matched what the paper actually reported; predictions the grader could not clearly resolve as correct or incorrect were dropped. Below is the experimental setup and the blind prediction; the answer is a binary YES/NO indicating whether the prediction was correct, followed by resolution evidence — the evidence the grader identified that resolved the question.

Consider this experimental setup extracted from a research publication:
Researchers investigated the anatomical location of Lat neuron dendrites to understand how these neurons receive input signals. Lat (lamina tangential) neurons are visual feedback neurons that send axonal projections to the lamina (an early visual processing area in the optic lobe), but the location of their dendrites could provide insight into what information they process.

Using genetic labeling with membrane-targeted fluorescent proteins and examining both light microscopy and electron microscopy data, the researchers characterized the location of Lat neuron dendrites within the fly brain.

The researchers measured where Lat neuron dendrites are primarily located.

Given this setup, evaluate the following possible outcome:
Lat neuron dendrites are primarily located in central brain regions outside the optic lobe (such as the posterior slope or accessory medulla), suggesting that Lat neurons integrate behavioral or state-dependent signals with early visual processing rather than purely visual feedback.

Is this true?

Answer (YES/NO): YES